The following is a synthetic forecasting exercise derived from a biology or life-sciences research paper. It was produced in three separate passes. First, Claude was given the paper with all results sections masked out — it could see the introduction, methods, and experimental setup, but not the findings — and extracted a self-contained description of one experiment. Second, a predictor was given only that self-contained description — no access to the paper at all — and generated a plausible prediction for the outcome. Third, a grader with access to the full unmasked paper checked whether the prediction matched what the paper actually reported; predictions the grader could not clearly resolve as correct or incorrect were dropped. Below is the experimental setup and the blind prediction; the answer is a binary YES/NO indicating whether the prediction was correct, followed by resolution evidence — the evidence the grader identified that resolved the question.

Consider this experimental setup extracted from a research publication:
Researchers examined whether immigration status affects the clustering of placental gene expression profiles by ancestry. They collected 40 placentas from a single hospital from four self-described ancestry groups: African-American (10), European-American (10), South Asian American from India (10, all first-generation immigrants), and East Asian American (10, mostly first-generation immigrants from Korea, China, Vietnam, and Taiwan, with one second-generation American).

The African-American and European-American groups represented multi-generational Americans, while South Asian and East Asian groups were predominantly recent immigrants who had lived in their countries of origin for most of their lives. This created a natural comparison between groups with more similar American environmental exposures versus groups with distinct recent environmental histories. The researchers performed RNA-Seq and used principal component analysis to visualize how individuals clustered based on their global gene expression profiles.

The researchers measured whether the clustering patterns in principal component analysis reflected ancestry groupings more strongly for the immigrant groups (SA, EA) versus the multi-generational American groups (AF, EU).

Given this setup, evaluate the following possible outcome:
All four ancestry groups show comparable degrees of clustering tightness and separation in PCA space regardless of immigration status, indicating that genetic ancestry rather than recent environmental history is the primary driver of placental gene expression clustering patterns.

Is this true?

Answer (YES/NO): NO